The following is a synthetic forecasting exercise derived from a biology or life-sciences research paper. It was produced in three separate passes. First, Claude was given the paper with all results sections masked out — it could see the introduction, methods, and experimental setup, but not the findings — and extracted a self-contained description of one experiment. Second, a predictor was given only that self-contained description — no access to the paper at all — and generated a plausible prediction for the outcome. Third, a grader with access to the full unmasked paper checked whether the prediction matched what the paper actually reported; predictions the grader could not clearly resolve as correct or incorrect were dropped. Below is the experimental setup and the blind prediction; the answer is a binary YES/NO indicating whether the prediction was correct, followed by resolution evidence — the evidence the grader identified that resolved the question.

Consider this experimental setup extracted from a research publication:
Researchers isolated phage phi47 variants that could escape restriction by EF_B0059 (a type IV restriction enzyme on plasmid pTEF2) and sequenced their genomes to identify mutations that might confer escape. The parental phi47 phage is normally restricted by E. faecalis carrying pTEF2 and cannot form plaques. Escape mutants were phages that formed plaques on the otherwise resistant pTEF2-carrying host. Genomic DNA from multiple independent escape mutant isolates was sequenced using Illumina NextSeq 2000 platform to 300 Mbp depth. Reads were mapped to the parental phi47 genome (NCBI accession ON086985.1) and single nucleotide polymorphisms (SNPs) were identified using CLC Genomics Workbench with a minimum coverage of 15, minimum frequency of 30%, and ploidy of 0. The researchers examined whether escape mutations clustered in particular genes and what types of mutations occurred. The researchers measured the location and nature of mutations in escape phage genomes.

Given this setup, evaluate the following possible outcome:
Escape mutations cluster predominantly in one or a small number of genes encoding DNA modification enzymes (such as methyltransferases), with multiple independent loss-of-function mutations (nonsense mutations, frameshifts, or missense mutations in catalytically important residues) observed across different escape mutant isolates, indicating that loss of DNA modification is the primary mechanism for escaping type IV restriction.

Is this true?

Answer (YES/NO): NO